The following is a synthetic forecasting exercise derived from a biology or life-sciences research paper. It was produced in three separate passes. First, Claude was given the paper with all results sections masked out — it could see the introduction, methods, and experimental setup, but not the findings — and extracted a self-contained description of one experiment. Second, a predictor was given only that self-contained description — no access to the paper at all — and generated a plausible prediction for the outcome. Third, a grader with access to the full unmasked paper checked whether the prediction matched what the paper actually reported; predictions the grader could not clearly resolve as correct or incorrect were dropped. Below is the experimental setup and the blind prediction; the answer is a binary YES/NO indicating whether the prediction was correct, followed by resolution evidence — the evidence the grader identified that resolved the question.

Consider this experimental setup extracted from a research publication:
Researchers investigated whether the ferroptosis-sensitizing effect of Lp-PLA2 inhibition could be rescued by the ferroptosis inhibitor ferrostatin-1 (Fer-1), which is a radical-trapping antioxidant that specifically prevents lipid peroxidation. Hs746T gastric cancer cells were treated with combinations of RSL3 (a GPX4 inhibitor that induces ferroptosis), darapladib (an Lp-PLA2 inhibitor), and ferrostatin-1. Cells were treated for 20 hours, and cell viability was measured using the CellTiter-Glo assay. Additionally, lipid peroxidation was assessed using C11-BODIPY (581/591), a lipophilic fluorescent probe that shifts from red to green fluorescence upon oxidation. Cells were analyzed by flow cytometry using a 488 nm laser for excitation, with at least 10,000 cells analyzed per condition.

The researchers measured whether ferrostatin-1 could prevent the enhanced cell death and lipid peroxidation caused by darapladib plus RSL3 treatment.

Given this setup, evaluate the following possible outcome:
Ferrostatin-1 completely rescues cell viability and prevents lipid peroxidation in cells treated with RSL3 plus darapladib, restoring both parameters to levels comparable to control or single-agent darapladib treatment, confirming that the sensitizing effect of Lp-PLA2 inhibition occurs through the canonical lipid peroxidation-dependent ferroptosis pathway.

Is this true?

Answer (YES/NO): NO